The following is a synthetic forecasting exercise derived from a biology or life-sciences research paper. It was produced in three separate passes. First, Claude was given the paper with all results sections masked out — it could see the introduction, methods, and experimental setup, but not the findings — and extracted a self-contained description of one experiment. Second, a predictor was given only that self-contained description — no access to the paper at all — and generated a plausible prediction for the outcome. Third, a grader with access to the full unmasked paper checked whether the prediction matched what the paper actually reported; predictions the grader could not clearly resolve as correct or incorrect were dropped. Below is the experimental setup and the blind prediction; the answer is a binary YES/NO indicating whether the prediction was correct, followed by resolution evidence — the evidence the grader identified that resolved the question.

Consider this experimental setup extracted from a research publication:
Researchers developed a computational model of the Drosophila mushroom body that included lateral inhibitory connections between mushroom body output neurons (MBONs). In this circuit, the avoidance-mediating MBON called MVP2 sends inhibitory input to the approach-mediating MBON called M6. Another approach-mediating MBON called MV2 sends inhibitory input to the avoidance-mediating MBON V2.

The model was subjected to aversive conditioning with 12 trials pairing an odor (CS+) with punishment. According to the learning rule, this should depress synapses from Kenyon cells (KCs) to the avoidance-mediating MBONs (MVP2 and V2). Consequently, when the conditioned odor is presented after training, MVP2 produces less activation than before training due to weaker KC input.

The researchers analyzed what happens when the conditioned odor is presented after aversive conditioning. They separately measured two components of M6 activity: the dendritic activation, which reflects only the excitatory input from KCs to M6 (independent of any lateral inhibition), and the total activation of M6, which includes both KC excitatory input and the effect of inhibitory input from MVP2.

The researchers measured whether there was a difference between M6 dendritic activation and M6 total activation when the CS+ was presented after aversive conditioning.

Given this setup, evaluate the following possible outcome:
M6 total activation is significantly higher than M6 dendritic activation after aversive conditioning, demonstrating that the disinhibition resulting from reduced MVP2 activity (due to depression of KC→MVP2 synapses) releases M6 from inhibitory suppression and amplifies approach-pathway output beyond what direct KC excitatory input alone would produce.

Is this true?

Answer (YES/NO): NO